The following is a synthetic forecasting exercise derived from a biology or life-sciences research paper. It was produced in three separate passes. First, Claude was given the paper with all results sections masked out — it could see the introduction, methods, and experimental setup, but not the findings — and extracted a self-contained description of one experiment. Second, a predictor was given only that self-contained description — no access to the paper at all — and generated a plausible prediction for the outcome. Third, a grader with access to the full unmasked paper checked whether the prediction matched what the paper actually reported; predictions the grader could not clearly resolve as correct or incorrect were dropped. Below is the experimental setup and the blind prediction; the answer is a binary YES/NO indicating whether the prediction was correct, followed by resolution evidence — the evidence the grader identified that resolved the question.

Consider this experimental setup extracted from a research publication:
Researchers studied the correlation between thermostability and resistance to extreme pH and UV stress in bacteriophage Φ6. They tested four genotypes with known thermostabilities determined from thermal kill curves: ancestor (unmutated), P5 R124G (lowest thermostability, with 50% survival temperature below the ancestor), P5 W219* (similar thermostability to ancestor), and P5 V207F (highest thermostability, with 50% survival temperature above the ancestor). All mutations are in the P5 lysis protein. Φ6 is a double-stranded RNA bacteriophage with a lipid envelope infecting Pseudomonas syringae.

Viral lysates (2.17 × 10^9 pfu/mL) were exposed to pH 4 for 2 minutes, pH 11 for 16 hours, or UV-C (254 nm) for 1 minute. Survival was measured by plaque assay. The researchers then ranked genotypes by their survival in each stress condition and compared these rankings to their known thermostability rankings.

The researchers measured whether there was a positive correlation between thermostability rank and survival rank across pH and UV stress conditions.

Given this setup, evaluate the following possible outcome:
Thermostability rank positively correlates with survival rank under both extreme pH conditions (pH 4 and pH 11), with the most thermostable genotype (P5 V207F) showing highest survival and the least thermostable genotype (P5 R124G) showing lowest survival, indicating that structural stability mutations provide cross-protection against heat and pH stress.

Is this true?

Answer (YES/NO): NO